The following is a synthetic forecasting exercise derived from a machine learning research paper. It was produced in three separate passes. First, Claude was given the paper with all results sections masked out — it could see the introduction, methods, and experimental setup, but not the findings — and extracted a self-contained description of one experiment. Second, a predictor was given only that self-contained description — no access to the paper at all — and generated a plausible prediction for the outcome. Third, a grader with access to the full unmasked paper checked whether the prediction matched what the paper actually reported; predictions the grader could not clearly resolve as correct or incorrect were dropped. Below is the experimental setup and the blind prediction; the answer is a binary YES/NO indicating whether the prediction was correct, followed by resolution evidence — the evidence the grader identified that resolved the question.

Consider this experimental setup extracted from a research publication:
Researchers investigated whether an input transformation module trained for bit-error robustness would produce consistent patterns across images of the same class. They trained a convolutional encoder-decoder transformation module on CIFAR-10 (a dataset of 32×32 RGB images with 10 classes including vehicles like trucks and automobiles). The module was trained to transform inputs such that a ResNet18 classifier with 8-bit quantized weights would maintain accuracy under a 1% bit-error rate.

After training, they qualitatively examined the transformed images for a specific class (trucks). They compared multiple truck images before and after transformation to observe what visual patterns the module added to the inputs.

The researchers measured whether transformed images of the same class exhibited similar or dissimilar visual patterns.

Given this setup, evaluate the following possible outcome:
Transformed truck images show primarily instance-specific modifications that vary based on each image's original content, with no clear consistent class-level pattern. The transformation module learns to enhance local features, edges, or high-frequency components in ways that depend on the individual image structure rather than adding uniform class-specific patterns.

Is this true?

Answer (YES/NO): NO